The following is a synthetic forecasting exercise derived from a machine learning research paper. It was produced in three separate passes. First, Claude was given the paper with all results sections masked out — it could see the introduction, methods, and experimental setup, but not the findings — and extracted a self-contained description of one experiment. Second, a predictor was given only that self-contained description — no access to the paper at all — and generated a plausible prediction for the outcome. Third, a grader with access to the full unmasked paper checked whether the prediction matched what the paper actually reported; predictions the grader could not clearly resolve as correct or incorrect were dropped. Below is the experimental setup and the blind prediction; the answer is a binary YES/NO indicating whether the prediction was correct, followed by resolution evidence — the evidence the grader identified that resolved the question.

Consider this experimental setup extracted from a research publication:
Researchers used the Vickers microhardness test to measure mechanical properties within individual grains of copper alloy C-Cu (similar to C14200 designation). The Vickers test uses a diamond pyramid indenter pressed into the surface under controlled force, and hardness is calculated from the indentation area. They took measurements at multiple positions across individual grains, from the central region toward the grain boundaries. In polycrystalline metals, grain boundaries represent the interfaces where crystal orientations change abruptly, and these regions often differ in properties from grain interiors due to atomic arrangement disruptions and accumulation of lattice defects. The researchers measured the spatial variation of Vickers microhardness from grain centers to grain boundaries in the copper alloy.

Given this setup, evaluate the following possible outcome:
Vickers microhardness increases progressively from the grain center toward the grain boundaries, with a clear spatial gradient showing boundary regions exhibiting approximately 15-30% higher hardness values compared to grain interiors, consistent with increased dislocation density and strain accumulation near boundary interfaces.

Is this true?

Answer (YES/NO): YES